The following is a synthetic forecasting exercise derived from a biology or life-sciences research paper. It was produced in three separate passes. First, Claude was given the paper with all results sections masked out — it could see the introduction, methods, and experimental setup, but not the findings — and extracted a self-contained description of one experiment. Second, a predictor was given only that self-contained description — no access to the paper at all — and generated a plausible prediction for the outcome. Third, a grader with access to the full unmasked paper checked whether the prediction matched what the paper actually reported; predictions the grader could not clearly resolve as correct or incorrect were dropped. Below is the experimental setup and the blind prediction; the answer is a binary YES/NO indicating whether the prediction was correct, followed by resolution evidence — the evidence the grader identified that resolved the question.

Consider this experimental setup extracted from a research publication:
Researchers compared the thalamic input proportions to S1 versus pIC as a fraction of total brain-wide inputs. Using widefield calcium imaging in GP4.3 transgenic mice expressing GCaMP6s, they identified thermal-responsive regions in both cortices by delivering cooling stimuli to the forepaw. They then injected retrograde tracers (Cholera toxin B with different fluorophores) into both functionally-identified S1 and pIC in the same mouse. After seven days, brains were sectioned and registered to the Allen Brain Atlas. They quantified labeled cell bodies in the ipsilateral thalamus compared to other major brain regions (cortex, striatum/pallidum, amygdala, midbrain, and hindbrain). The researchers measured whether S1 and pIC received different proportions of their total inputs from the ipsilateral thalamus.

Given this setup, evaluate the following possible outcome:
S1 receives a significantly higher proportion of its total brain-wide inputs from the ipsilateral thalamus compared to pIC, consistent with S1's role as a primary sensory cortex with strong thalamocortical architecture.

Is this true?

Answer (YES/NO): YES